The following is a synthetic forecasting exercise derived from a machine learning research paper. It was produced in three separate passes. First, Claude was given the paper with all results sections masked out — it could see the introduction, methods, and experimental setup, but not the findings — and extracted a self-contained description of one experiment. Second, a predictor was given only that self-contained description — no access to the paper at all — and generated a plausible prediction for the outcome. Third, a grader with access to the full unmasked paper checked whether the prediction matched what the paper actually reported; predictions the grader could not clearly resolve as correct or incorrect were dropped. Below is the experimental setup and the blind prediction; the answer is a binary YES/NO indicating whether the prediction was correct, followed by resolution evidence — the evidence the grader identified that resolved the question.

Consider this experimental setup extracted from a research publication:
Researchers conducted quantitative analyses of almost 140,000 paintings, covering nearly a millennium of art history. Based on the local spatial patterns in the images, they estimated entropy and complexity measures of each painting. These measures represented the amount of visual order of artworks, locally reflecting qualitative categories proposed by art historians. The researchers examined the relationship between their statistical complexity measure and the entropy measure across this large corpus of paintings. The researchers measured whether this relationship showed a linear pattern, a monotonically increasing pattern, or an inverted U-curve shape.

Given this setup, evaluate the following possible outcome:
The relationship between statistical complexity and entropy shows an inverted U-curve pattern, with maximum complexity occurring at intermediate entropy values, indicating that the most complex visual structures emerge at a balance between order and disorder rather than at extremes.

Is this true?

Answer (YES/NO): YES